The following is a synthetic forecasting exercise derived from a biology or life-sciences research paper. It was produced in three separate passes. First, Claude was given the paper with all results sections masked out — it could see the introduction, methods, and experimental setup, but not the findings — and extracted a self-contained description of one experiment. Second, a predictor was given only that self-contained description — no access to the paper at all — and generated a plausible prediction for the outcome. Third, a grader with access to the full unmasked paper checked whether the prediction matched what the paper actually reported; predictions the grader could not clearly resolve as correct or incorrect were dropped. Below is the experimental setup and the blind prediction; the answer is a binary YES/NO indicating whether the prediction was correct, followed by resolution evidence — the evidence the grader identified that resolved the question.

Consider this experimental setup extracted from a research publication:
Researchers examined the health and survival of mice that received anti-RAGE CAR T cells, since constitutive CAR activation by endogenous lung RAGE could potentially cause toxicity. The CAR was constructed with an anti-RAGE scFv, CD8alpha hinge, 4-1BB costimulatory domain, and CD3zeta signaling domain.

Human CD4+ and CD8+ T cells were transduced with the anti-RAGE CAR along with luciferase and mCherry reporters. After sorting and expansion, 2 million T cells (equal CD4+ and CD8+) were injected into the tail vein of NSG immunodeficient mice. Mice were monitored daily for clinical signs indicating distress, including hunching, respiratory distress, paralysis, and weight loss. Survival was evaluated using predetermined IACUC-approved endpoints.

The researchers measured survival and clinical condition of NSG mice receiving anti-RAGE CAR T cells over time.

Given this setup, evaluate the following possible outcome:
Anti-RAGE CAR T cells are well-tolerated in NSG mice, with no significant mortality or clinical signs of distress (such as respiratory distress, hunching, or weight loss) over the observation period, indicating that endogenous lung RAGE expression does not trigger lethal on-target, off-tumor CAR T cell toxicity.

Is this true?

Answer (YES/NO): NO